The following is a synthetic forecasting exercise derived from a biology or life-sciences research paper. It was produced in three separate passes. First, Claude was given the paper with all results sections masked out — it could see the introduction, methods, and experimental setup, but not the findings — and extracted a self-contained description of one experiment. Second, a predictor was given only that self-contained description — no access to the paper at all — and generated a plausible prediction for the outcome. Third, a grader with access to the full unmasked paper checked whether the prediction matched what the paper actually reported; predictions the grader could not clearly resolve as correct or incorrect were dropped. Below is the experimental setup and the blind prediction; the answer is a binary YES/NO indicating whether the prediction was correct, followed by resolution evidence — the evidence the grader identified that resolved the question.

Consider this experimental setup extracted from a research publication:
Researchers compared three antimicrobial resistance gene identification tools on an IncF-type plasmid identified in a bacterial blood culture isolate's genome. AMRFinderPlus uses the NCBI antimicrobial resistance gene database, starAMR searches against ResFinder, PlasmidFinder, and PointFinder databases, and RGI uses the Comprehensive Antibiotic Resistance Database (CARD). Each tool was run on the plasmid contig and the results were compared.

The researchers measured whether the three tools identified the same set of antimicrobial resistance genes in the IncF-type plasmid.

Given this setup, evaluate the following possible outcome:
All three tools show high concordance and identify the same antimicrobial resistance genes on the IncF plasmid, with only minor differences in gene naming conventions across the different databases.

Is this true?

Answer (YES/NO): NO